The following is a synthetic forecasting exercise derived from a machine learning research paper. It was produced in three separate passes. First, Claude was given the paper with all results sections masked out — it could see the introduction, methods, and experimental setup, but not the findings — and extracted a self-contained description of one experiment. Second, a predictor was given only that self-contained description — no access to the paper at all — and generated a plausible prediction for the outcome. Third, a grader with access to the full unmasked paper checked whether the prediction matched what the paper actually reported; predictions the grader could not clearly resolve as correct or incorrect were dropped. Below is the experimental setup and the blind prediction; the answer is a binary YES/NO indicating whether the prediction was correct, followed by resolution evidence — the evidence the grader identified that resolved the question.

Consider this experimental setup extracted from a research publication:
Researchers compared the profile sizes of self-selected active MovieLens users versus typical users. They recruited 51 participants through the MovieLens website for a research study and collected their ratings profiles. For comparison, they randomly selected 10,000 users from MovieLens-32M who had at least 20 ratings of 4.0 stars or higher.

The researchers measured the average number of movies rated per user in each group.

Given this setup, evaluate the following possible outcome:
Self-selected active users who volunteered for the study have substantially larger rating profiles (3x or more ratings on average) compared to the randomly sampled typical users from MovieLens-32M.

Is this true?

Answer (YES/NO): YES